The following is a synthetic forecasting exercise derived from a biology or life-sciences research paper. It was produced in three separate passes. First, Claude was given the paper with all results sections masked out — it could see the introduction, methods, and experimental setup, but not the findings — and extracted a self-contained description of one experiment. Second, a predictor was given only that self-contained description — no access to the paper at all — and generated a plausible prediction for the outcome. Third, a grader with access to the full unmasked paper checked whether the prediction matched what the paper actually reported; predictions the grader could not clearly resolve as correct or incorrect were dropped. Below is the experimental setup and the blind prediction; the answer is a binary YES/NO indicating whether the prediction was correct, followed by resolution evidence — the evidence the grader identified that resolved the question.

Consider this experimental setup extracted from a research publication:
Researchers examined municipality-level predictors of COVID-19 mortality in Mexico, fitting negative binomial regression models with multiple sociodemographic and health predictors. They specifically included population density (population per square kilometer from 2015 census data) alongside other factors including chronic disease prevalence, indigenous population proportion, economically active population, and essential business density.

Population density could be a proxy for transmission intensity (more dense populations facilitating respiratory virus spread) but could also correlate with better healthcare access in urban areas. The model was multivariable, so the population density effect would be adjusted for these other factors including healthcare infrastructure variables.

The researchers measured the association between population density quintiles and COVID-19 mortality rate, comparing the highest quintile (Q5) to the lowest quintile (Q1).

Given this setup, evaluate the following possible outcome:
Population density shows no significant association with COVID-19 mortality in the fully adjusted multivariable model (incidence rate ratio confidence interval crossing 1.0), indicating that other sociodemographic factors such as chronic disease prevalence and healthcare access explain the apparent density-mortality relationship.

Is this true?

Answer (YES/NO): NO